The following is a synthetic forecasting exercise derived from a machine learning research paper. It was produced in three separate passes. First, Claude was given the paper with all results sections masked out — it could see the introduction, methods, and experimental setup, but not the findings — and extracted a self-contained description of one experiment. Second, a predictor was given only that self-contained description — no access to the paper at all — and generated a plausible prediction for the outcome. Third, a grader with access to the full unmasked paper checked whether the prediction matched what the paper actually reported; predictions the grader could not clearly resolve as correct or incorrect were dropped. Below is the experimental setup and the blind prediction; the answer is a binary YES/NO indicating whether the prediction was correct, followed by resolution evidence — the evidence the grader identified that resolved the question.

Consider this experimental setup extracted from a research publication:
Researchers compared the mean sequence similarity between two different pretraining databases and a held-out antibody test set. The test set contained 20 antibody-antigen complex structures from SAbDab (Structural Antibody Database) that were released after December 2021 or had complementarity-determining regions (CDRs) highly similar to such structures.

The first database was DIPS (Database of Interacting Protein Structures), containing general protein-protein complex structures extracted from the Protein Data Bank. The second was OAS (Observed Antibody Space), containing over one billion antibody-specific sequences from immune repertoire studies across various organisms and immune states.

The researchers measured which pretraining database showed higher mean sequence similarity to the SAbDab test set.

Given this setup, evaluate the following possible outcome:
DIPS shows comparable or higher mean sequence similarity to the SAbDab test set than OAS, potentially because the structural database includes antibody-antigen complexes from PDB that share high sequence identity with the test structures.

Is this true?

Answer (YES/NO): NO